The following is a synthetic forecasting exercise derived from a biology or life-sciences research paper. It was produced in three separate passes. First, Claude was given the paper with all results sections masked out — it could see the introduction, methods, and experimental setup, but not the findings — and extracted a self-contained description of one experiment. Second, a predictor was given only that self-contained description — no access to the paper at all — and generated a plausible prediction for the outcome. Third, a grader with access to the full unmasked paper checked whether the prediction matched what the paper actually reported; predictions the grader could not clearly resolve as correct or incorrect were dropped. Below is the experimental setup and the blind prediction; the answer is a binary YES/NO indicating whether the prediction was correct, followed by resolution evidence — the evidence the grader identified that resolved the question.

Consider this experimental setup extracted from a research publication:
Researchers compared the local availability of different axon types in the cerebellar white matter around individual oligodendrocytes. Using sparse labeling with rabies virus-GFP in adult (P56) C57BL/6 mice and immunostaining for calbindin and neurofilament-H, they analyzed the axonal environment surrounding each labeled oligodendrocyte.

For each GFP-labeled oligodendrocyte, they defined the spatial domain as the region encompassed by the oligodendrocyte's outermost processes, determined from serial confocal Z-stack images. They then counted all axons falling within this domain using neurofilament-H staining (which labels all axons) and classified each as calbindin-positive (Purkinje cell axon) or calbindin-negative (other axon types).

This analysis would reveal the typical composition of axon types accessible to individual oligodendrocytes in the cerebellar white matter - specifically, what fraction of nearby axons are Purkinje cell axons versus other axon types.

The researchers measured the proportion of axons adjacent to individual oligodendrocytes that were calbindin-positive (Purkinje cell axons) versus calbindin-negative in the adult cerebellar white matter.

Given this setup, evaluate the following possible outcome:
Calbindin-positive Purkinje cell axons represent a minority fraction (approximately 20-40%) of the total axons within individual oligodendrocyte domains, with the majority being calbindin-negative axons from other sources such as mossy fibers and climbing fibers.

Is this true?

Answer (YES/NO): YES